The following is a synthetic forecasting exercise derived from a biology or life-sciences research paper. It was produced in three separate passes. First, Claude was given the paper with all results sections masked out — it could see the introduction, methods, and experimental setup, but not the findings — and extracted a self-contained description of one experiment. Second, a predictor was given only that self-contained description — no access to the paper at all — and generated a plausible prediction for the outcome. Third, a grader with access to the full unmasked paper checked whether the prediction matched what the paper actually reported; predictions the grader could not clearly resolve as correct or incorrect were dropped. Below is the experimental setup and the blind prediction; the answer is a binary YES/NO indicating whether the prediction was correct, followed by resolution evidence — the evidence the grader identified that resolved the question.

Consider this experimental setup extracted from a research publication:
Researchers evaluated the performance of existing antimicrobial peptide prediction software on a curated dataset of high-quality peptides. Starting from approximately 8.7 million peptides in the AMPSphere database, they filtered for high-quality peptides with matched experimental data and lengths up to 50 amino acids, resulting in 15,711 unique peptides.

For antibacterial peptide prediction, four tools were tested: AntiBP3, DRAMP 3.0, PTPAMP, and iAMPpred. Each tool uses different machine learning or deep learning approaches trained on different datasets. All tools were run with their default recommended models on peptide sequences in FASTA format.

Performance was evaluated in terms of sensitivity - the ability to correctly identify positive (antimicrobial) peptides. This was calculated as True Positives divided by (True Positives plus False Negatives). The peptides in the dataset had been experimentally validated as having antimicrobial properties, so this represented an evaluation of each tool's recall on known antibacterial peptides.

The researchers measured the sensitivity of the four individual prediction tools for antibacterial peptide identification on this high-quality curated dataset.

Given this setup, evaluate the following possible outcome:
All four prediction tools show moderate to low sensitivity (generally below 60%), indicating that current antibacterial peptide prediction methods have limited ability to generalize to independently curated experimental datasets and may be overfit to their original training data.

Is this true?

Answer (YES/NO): NO